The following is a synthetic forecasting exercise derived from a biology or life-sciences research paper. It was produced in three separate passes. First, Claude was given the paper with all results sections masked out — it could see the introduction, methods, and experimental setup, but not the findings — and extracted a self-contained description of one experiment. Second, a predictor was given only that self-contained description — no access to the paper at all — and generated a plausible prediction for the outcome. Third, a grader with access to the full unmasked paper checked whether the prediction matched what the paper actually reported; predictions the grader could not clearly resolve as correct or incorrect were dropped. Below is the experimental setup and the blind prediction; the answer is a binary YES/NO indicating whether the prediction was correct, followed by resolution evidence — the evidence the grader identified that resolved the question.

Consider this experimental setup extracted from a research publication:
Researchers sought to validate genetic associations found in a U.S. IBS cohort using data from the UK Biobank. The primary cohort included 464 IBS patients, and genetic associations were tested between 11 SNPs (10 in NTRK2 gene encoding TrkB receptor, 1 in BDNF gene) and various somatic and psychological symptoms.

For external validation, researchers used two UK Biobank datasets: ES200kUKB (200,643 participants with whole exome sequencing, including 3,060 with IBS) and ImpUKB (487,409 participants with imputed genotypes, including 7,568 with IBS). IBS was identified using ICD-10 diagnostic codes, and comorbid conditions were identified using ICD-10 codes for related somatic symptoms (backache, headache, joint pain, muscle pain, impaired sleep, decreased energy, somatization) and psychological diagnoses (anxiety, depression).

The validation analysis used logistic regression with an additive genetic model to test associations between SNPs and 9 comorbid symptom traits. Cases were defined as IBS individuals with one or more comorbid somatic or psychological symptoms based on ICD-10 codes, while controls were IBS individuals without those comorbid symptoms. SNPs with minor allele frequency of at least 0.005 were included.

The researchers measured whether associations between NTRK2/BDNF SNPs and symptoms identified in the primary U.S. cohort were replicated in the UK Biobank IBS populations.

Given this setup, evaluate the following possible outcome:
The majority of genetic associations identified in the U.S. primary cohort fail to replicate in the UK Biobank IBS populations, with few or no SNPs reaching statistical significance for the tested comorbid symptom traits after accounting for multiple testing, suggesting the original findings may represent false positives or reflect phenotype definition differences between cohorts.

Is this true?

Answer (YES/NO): NO